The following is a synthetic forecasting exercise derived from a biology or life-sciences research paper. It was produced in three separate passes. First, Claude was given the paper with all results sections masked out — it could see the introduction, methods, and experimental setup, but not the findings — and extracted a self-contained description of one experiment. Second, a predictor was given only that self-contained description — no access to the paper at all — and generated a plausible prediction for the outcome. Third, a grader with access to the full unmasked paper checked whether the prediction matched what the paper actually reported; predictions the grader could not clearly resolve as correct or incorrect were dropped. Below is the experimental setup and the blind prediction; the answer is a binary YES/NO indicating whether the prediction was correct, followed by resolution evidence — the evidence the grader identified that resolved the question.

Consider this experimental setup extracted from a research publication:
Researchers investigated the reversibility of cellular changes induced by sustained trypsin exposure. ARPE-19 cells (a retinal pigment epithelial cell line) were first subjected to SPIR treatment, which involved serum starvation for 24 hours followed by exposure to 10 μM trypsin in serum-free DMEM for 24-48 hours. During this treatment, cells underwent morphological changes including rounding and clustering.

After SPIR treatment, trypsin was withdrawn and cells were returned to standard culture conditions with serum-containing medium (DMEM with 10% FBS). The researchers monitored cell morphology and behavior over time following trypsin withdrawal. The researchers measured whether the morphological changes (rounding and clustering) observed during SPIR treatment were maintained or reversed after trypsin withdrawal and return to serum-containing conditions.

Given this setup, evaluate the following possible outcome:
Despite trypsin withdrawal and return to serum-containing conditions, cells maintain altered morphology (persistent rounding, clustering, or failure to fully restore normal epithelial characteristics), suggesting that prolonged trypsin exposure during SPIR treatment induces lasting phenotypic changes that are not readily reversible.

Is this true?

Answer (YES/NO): NO